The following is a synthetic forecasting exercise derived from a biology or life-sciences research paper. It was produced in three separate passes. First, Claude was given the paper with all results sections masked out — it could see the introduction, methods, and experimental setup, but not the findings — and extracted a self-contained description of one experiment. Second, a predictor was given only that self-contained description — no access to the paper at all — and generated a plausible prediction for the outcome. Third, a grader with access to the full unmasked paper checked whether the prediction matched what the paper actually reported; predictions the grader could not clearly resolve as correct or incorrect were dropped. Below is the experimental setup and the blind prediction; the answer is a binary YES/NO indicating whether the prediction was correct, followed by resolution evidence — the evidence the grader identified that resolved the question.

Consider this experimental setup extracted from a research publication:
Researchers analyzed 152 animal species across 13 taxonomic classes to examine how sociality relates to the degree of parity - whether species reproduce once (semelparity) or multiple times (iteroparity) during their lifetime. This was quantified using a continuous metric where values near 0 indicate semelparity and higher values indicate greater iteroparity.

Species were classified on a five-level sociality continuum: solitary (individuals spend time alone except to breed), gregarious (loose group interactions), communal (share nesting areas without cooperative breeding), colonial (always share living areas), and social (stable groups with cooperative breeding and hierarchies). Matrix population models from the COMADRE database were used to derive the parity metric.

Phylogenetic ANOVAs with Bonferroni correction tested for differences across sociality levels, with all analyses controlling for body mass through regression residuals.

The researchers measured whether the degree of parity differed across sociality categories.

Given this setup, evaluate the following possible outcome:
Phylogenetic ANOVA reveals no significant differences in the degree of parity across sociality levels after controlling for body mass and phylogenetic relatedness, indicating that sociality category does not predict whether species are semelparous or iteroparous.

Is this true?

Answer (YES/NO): YES